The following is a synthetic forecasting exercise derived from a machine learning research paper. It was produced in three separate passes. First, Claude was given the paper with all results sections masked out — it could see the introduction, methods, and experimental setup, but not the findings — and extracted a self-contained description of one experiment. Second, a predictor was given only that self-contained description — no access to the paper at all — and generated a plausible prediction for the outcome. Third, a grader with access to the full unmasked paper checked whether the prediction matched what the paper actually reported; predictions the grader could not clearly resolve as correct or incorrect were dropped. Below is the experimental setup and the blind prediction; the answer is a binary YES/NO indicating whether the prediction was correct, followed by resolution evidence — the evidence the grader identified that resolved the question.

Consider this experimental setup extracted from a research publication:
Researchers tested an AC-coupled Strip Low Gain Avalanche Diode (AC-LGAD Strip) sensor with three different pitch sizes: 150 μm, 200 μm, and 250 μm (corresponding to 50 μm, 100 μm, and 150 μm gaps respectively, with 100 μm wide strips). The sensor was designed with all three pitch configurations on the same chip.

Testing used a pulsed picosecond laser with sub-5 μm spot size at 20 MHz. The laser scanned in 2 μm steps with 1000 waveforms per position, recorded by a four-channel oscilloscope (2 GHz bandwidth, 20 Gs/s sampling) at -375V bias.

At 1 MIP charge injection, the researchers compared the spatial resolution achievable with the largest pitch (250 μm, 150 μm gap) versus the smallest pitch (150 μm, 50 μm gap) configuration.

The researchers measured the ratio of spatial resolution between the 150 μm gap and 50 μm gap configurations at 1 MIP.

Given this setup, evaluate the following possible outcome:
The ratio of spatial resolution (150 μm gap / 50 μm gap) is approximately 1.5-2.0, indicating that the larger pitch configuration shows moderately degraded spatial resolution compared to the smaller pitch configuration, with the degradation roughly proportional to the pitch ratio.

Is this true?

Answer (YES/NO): NO